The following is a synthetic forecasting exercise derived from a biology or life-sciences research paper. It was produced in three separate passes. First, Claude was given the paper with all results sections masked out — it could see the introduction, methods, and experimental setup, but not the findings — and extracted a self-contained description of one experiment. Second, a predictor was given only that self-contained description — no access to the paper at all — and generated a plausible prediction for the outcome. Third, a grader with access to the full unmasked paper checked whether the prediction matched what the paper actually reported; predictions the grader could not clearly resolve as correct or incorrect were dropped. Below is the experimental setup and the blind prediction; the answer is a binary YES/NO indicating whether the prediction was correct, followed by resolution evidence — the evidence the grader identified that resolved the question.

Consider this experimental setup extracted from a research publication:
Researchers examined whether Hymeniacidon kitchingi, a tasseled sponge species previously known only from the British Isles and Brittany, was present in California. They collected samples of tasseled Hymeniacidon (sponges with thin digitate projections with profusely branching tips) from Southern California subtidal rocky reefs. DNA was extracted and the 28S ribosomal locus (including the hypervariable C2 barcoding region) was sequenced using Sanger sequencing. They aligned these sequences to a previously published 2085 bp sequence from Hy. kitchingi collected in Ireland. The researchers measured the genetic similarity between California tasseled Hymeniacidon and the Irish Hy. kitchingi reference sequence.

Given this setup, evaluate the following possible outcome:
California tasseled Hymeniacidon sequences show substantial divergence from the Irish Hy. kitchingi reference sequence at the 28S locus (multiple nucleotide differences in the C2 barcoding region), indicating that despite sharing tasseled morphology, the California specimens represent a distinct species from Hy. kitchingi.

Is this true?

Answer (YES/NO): NO